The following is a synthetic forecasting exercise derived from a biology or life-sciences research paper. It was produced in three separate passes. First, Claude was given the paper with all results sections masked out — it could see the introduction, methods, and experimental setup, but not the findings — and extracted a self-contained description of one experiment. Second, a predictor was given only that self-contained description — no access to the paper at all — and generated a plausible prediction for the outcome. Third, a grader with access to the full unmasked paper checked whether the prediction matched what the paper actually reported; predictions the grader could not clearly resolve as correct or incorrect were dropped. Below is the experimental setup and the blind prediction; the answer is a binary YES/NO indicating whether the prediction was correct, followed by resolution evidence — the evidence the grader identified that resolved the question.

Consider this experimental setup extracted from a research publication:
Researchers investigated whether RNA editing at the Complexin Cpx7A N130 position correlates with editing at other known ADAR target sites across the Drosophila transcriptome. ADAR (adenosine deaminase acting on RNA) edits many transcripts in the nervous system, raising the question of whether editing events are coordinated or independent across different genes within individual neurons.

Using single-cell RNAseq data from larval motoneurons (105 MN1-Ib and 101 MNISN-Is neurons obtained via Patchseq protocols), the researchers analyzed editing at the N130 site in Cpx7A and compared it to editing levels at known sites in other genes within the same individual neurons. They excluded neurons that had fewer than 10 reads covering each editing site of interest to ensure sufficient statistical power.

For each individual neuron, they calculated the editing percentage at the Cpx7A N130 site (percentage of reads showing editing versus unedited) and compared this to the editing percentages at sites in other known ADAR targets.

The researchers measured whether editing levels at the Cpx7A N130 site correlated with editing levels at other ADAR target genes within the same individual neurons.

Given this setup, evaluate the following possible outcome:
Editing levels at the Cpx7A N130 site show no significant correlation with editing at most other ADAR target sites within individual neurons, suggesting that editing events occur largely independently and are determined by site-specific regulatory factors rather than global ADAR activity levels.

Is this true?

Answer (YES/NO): YES